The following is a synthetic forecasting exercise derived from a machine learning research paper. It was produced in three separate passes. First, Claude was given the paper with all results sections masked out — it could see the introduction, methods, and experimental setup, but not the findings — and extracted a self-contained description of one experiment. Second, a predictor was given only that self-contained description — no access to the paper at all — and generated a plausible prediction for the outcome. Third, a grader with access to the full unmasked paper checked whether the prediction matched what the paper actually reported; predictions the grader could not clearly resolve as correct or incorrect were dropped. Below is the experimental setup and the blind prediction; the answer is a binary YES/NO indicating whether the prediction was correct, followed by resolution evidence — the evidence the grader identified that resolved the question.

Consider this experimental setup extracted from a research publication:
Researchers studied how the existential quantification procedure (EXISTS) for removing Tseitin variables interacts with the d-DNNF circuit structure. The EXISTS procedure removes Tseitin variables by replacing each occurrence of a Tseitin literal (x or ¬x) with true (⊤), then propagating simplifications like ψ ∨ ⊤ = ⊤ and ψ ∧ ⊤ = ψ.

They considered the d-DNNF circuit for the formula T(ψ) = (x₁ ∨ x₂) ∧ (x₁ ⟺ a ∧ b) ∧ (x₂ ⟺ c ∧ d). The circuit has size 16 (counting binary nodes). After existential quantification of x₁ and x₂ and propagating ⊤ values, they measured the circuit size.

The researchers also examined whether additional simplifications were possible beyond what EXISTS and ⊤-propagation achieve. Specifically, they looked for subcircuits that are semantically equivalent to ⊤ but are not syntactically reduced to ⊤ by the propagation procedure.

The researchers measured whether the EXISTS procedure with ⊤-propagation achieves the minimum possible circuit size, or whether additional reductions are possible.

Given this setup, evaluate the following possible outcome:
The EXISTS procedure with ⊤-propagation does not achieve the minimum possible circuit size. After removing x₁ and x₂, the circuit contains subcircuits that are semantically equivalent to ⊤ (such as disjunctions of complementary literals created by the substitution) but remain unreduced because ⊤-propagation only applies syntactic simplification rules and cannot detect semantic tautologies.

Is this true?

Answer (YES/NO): YES